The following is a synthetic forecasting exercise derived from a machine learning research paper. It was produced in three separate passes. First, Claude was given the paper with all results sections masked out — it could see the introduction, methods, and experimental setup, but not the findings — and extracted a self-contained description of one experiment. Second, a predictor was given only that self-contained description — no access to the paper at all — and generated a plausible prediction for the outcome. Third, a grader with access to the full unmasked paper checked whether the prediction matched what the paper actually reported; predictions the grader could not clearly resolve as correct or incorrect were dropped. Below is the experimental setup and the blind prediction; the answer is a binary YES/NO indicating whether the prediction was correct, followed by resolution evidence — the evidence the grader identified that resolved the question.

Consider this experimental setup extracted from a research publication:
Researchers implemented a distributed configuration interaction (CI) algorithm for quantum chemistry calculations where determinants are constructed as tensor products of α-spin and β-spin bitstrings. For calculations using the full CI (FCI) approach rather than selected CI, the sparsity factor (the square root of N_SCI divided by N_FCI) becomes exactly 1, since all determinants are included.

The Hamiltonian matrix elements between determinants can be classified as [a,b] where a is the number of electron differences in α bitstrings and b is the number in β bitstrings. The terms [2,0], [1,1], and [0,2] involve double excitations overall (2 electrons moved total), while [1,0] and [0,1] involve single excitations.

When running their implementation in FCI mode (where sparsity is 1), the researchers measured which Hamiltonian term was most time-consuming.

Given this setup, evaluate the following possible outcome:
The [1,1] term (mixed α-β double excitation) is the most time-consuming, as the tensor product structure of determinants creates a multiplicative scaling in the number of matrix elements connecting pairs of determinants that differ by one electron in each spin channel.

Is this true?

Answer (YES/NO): YES